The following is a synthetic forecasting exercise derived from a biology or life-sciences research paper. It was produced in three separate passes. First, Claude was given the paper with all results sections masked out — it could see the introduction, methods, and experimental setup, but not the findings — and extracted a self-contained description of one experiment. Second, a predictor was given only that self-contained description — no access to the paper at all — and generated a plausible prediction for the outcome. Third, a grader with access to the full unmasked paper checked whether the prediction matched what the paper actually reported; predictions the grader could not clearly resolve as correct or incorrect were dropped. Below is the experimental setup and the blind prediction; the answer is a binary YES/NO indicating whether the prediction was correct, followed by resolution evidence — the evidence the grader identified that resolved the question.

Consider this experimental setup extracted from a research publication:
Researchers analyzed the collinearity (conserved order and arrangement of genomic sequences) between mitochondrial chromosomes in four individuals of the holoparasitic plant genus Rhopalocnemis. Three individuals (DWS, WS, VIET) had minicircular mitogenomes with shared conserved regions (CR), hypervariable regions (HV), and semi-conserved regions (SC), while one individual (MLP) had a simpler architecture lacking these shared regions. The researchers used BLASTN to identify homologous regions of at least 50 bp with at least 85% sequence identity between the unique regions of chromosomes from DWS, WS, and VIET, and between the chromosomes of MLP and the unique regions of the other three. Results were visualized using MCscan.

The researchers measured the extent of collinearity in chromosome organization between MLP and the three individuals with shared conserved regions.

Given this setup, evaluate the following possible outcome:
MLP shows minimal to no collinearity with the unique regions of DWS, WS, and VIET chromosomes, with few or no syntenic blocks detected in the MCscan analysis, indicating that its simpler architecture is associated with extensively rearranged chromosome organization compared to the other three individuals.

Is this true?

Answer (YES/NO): NO